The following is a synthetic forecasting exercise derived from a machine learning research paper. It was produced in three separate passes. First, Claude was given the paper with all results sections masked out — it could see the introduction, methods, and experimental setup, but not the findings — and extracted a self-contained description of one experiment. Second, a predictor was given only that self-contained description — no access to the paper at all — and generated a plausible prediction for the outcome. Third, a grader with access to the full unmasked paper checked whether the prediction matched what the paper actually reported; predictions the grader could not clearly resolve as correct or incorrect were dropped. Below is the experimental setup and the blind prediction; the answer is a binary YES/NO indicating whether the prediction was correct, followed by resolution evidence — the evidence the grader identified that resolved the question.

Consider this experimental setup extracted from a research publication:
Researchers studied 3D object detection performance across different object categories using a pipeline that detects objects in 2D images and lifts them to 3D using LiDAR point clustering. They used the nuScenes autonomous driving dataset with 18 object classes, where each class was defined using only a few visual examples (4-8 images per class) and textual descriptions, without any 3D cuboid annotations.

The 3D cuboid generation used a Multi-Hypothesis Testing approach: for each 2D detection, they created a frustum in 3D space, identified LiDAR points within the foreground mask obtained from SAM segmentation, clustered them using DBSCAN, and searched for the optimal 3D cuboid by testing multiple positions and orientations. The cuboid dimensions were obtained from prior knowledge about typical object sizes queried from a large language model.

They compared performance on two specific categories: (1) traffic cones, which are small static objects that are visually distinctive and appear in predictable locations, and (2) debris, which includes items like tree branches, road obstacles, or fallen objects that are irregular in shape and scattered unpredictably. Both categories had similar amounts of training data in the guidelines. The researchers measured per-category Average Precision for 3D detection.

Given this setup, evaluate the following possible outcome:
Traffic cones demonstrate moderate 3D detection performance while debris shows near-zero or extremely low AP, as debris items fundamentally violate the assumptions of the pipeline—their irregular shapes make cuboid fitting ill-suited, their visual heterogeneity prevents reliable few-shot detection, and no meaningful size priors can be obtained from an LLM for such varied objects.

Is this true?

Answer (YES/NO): NO